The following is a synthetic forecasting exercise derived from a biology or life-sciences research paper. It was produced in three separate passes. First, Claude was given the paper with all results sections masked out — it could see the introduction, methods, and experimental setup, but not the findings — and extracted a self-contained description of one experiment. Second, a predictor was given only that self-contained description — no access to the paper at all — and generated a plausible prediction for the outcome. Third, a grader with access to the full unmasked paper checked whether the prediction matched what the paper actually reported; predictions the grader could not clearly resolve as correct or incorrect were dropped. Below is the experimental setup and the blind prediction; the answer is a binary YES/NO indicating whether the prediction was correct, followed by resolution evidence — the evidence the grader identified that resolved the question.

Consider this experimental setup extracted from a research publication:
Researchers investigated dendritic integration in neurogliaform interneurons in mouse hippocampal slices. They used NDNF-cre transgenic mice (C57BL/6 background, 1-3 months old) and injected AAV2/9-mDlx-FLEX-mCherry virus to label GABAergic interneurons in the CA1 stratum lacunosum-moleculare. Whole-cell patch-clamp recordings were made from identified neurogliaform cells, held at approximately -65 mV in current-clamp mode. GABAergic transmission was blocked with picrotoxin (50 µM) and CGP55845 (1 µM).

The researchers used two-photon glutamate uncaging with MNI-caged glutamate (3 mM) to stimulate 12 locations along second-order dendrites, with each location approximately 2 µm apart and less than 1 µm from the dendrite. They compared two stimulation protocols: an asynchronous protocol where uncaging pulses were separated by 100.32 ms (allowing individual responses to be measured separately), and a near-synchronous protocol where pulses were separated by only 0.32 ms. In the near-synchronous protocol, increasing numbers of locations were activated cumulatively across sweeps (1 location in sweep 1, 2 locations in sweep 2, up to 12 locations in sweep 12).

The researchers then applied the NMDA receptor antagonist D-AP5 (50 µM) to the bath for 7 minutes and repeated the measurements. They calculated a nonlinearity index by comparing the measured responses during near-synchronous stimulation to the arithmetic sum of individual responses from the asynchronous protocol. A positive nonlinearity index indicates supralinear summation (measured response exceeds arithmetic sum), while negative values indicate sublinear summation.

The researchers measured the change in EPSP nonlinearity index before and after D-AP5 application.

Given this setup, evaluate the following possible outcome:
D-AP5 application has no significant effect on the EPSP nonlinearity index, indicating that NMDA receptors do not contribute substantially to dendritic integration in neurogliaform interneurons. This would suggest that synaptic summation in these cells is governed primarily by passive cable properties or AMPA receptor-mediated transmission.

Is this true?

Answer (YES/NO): NO